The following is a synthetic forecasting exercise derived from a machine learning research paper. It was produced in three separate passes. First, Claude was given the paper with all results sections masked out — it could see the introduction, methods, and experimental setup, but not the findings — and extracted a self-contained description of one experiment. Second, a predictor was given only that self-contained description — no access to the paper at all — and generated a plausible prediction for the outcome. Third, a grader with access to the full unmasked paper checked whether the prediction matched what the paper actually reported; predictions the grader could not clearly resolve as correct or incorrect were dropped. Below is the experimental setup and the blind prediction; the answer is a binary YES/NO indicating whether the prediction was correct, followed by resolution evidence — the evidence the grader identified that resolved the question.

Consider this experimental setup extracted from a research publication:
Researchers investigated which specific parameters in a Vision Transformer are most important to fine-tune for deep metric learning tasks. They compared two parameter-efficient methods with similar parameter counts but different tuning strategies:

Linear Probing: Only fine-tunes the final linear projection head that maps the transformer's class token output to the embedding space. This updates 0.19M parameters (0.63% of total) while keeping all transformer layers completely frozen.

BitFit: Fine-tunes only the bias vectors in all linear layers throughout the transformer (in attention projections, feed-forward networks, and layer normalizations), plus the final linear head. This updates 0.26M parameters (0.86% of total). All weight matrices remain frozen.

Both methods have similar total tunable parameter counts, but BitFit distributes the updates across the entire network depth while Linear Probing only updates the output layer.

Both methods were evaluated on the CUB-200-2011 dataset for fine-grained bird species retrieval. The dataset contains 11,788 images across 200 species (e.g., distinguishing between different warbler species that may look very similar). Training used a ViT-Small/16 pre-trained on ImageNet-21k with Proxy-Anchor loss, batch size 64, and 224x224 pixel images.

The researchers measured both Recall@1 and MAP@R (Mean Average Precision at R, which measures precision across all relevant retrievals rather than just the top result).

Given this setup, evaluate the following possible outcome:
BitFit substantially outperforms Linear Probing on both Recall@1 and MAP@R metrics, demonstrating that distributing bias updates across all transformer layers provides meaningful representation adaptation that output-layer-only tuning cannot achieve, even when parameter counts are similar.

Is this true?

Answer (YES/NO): NO